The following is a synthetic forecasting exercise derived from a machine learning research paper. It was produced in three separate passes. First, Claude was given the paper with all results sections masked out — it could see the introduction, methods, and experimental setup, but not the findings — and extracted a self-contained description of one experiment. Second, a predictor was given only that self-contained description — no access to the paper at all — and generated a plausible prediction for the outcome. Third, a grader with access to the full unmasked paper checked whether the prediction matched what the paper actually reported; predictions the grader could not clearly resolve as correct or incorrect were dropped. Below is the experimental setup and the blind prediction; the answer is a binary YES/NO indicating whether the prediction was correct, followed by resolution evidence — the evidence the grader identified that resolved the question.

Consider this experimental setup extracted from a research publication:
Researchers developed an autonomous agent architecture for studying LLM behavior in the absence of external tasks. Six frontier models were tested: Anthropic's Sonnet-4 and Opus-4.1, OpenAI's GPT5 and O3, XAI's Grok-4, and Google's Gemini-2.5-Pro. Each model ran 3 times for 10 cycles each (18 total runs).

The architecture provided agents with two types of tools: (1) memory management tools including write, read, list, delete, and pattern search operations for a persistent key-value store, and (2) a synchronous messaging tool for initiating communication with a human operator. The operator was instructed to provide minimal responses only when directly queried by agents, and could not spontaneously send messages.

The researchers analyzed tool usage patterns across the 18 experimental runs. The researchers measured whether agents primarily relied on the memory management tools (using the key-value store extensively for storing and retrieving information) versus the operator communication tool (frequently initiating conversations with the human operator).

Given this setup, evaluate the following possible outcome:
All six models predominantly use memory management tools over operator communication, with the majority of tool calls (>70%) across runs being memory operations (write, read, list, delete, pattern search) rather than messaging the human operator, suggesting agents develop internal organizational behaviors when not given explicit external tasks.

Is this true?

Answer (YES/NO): YES